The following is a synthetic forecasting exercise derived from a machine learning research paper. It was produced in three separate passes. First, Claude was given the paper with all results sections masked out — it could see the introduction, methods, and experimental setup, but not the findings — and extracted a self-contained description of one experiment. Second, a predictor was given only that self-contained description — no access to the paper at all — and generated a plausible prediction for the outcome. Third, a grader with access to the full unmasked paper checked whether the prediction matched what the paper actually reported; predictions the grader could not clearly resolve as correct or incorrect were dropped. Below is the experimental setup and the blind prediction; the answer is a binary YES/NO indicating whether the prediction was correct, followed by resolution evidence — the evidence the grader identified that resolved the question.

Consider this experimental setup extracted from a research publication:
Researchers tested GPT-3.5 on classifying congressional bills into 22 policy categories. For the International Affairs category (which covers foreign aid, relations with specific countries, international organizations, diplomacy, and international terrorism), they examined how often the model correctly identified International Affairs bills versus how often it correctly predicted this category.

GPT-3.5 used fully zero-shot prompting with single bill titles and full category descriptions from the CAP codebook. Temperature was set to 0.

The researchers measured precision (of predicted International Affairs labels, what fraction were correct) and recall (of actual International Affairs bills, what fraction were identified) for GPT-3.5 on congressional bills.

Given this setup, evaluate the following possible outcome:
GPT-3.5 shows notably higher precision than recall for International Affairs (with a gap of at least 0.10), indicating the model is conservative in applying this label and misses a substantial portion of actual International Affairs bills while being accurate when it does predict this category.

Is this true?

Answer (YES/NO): YES